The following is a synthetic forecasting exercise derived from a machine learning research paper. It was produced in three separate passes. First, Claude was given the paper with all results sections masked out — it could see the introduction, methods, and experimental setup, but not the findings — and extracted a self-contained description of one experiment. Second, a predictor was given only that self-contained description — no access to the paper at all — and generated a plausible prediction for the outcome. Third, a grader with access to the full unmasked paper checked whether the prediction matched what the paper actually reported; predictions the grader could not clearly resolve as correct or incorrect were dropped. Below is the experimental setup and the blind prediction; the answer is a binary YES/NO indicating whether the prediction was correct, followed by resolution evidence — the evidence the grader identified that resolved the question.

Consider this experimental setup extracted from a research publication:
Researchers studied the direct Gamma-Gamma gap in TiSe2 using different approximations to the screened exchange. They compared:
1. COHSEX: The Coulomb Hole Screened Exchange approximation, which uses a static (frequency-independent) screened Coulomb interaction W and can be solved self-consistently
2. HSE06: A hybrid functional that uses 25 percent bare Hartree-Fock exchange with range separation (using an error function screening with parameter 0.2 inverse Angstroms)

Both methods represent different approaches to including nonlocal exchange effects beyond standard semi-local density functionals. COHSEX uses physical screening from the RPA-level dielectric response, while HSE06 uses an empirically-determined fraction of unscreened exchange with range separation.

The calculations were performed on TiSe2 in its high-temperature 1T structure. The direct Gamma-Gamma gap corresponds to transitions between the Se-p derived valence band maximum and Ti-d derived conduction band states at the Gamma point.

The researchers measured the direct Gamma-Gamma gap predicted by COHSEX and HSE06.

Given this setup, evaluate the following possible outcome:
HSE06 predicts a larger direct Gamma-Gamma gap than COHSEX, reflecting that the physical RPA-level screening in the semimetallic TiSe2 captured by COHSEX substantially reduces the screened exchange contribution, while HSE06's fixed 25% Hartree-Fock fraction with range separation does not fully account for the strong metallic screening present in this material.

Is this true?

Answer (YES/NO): NO